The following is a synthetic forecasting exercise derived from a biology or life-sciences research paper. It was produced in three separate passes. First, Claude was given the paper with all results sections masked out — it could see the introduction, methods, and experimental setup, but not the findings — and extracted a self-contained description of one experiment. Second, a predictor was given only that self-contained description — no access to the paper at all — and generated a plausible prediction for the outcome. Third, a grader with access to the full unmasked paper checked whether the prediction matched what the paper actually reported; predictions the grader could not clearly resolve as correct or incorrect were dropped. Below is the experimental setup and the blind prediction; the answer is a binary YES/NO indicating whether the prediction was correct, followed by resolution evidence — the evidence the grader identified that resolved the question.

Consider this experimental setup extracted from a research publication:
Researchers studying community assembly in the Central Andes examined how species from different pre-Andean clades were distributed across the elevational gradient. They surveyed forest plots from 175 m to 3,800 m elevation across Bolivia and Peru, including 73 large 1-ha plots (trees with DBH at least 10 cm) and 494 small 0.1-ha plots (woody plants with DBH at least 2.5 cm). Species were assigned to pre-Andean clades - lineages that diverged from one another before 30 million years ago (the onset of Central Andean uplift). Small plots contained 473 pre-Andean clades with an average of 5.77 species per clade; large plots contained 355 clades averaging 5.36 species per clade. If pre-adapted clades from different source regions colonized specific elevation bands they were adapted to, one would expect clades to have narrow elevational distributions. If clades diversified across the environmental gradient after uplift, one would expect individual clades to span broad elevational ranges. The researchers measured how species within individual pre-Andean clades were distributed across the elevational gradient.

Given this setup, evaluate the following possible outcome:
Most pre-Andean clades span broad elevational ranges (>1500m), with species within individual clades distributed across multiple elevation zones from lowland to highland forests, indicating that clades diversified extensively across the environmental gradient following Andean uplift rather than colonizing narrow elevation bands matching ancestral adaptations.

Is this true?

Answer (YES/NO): NO